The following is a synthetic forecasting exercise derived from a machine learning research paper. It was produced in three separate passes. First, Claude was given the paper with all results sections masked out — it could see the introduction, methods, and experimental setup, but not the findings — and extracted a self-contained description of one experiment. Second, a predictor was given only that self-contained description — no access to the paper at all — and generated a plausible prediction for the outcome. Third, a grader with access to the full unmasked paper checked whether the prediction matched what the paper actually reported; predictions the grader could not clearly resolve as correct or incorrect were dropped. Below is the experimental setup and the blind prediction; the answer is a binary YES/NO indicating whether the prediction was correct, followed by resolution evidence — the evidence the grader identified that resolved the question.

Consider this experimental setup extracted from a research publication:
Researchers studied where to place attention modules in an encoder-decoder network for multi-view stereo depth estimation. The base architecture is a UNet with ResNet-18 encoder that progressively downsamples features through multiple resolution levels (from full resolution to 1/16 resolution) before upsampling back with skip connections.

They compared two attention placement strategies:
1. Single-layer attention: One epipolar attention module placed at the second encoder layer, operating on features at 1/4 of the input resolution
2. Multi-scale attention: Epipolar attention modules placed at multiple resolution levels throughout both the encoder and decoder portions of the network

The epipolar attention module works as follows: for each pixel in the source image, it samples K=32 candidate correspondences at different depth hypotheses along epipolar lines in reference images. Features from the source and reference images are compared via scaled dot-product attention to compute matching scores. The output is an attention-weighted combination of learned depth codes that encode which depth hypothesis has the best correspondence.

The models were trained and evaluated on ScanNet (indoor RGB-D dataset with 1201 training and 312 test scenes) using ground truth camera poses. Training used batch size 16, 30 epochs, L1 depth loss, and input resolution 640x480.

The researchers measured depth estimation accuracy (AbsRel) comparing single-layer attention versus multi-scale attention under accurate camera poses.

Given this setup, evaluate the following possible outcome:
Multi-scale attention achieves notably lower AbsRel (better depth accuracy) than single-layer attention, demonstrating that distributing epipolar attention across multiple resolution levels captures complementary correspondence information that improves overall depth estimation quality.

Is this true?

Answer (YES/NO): NO